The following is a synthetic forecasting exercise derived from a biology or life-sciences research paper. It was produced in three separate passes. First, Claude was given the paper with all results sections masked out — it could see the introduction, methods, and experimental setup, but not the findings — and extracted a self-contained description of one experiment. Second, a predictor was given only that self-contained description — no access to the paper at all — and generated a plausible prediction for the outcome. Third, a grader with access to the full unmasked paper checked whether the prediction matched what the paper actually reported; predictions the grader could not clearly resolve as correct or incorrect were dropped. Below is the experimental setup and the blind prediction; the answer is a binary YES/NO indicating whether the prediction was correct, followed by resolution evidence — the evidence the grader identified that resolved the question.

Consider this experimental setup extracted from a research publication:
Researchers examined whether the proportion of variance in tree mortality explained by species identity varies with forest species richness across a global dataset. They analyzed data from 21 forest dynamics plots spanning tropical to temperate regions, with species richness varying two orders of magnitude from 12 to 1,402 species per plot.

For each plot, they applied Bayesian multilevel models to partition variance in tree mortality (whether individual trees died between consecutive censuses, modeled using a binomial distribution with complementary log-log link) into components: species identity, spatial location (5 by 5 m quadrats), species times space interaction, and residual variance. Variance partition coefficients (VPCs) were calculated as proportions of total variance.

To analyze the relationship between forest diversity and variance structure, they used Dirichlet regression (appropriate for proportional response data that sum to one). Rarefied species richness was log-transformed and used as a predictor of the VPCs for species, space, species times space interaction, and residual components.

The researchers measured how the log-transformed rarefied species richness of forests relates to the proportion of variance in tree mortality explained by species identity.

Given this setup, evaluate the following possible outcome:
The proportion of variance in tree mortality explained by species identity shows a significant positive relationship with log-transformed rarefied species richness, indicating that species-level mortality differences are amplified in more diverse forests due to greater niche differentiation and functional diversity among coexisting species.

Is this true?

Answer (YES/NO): NO